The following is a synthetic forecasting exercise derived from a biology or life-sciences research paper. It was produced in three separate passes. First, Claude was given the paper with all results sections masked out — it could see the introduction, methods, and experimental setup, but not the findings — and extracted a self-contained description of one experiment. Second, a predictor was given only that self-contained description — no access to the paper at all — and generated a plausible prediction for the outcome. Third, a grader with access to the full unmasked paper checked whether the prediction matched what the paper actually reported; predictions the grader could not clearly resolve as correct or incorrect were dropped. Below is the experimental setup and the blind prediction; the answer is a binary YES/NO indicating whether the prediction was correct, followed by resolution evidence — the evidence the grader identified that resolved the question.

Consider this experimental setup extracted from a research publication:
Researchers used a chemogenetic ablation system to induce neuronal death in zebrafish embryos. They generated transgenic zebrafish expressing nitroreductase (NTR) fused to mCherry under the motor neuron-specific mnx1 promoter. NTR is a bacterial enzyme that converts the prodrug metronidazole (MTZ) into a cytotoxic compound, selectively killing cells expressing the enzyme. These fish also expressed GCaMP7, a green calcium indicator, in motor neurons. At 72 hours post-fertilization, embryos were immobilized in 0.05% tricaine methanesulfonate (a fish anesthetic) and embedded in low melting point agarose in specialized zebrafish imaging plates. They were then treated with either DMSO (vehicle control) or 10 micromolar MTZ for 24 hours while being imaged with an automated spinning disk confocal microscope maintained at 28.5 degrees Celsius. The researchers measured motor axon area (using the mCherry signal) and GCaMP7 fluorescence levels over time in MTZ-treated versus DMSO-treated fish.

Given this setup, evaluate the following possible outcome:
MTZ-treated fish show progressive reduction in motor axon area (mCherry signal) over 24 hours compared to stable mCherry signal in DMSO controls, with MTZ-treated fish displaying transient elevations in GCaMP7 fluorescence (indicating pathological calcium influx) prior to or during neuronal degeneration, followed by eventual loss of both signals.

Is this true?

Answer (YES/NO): NO